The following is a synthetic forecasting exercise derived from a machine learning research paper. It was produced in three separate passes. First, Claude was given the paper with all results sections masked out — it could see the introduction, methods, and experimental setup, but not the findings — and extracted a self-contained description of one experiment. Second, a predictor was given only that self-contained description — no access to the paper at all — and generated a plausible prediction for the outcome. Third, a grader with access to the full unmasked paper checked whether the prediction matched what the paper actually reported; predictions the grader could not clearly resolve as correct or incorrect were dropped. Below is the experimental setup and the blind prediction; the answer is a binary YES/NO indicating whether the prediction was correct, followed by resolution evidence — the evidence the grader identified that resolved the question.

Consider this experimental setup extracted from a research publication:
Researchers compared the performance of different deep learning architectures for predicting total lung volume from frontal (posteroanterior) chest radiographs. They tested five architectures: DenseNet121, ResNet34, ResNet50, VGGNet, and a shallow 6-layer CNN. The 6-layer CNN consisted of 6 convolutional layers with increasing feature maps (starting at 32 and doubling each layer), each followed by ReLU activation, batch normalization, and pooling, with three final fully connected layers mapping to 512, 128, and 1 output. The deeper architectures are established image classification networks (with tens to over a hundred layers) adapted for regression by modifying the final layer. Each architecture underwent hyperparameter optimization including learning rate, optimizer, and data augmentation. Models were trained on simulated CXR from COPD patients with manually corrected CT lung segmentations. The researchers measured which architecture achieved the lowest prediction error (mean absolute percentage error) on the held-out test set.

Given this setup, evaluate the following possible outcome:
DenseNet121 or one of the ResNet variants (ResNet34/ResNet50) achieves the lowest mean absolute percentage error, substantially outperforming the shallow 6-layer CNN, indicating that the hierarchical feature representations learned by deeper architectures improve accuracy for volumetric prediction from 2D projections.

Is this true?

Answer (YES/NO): NO